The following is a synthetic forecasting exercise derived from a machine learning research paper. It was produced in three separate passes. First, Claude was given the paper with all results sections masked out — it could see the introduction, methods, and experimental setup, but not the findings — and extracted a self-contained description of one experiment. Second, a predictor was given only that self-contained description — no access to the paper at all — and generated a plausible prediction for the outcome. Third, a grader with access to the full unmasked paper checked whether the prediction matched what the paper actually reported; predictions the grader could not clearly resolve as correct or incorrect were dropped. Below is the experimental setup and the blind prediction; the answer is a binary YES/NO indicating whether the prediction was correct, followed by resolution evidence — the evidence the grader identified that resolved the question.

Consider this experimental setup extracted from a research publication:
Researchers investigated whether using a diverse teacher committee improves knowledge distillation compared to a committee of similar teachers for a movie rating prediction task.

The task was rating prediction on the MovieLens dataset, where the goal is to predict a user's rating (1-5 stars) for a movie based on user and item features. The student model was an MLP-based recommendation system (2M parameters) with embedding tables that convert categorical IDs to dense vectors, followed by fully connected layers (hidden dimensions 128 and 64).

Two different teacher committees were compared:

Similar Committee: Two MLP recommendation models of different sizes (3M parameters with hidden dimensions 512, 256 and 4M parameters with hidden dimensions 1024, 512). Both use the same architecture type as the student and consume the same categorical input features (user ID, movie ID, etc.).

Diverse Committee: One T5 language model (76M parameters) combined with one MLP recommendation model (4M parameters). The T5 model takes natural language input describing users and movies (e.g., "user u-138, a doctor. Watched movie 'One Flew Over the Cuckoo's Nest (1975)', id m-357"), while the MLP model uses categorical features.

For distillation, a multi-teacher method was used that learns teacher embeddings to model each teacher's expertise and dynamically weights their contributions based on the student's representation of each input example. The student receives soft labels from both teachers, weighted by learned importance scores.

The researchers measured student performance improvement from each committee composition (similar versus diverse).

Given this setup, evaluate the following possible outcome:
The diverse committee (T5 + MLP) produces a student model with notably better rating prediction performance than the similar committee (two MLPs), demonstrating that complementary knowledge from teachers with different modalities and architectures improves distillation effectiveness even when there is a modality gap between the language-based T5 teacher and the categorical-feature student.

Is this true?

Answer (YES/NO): YES